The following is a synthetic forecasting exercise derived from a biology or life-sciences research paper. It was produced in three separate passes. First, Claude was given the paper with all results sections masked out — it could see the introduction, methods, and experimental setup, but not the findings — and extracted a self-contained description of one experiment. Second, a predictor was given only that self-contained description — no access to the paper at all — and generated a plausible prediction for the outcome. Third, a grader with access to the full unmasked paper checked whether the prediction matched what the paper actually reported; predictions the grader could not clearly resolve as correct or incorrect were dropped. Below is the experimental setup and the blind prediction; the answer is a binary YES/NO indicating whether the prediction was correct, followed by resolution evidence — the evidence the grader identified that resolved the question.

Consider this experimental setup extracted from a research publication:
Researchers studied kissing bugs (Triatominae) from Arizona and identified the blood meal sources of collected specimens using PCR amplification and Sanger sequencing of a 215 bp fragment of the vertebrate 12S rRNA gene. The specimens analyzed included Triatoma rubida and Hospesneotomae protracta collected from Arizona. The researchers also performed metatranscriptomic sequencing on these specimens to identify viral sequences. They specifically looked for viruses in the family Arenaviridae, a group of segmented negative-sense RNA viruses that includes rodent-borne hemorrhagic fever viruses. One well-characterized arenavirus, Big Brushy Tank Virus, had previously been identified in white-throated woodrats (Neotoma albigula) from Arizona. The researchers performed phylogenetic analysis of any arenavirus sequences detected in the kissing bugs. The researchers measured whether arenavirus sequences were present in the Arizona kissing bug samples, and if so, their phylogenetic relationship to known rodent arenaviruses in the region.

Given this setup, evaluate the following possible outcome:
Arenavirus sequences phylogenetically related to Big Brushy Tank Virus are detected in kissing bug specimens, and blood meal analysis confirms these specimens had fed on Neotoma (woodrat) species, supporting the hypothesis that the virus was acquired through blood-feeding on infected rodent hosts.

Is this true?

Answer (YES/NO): YES